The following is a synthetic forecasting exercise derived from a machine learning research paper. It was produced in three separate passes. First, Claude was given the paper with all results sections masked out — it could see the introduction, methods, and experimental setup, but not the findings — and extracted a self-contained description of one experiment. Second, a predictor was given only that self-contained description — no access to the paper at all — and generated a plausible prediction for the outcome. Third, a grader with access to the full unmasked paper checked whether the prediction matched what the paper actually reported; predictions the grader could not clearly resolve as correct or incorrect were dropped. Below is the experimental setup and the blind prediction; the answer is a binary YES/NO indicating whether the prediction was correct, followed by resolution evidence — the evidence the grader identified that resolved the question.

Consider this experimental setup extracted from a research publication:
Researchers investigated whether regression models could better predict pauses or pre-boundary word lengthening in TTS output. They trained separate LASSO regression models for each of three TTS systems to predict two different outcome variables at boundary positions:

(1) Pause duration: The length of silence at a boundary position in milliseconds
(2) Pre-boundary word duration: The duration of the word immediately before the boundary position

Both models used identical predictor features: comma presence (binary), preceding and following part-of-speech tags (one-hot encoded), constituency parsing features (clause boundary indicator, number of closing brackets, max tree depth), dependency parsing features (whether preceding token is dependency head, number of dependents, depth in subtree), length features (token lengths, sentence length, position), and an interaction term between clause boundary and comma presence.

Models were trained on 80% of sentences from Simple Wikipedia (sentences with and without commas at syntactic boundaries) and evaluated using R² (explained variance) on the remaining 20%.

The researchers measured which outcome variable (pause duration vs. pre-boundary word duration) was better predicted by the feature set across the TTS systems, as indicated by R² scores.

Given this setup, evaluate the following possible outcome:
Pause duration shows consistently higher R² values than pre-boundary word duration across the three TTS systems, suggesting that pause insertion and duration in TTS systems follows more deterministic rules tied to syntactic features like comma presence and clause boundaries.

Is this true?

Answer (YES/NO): NO